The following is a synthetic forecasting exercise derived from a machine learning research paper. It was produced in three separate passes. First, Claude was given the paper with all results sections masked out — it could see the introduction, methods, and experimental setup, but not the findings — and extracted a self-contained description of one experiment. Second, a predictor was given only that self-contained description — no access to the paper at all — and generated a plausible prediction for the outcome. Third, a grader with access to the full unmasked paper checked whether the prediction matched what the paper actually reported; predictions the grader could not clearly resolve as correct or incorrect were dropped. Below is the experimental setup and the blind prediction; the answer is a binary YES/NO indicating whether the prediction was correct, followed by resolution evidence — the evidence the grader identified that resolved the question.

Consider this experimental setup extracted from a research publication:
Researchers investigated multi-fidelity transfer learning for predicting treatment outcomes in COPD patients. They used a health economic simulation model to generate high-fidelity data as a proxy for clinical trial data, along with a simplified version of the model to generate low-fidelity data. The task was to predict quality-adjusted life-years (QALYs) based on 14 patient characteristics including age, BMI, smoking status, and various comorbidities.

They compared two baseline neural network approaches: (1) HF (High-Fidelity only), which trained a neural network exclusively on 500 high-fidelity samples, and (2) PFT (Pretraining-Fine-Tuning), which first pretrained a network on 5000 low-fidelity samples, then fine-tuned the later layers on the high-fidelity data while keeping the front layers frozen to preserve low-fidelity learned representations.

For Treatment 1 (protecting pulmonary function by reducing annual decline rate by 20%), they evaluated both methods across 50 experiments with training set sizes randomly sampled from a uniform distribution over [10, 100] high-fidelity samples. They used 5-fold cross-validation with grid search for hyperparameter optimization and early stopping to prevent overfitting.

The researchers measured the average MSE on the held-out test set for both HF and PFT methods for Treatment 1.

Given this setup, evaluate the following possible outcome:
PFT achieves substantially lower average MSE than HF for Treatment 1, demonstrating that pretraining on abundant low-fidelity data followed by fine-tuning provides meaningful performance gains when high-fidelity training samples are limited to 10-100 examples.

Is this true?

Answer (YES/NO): NO